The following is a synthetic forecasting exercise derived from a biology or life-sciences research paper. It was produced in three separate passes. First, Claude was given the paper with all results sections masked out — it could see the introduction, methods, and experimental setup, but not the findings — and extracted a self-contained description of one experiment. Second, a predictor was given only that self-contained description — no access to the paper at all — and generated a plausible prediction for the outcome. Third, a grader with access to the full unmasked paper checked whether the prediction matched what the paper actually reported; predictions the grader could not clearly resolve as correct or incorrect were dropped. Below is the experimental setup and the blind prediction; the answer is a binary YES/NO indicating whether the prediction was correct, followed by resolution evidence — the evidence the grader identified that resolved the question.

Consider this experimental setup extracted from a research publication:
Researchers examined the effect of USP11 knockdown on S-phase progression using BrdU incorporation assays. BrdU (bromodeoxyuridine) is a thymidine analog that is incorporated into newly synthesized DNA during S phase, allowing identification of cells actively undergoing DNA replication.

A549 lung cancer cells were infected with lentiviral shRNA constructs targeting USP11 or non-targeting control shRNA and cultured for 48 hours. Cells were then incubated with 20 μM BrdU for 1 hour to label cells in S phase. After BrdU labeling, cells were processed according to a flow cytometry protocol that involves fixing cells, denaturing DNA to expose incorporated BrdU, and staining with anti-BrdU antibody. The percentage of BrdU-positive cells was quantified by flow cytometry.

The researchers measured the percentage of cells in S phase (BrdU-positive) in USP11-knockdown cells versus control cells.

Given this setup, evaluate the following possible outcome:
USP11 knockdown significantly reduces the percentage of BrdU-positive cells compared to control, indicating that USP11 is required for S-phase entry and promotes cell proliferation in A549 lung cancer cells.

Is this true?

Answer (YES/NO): NO